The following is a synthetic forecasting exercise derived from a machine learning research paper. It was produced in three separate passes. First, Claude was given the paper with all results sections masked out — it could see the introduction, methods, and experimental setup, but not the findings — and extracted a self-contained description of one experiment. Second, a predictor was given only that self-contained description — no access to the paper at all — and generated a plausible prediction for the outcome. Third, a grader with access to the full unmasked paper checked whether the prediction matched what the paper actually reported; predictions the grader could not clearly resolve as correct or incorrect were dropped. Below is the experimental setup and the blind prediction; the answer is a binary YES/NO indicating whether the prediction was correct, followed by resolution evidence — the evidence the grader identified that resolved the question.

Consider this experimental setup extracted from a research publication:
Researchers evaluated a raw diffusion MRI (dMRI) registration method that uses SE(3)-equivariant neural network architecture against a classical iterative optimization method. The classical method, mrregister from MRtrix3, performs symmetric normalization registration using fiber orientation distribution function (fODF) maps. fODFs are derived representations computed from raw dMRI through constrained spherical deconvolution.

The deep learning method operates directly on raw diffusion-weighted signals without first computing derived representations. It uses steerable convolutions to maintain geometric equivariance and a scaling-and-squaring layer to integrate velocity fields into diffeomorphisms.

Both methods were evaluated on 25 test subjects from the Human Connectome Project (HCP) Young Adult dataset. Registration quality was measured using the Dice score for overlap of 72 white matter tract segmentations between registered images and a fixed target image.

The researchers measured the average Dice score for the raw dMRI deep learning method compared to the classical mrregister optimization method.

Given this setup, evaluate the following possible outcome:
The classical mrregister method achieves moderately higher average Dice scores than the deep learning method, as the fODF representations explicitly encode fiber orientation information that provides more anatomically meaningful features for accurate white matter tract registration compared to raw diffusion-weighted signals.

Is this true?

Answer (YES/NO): NO